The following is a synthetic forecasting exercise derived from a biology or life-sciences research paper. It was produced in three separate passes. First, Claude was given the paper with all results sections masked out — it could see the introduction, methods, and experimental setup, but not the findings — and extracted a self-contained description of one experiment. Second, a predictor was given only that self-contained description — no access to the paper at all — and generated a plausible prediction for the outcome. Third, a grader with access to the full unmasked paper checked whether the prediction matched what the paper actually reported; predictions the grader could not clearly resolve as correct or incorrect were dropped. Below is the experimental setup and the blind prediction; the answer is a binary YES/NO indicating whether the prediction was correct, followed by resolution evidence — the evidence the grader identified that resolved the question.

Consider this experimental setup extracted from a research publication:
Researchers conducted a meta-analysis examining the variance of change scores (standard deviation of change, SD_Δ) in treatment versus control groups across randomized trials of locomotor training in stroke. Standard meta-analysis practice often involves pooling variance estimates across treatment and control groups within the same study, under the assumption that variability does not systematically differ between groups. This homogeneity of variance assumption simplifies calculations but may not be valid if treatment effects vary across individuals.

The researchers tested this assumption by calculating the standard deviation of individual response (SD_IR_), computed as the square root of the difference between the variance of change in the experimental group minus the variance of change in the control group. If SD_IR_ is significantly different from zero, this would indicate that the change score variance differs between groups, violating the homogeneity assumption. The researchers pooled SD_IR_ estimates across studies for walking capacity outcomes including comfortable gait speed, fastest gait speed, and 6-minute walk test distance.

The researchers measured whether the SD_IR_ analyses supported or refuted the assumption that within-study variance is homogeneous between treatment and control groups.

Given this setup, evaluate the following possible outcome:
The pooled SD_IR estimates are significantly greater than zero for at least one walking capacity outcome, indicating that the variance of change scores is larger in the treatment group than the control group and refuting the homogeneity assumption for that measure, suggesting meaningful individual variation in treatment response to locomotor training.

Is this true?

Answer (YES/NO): YES